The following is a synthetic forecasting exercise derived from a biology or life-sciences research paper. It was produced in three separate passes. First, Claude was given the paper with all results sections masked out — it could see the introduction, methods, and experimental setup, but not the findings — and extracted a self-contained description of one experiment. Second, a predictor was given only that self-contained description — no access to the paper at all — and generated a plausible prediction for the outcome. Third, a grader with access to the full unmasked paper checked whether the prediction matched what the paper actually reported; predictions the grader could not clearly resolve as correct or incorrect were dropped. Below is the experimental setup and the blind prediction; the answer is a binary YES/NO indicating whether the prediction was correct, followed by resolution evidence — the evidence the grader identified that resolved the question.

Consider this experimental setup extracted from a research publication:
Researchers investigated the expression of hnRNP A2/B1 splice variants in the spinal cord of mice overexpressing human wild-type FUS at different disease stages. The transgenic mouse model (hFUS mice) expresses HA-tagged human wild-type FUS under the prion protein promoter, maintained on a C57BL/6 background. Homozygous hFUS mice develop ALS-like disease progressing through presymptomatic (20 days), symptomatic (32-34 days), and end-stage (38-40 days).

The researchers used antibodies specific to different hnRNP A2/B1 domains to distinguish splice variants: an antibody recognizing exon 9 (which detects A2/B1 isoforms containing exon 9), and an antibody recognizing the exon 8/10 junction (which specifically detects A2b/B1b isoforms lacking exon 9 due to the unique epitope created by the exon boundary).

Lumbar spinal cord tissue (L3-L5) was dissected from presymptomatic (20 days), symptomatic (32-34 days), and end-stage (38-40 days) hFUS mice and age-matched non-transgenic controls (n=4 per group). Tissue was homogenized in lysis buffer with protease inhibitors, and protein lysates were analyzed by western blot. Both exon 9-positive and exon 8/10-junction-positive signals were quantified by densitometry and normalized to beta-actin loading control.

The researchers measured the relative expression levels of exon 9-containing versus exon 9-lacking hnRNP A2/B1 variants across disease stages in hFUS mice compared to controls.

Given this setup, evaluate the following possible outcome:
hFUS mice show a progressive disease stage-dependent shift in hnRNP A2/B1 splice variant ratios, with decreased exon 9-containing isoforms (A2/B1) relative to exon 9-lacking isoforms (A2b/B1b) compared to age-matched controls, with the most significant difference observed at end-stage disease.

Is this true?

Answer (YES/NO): YES